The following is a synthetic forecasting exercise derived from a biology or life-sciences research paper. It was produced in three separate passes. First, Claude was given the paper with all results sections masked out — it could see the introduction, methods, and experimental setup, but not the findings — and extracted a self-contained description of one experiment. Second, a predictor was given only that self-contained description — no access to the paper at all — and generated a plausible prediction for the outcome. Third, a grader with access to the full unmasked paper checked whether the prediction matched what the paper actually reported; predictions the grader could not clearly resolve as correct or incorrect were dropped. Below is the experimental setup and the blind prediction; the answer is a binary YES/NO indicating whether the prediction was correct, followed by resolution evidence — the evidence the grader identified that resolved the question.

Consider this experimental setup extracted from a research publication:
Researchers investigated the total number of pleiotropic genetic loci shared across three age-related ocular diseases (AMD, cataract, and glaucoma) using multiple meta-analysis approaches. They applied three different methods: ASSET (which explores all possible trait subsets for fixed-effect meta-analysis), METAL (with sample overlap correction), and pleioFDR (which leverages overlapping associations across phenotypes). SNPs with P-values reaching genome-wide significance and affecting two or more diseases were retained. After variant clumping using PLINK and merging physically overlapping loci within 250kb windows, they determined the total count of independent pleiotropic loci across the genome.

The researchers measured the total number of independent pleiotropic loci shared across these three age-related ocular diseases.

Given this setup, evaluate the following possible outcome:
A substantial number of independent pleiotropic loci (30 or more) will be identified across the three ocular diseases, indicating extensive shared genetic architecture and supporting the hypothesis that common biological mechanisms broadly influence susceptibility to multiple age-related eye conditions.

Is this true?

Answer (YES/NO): NO